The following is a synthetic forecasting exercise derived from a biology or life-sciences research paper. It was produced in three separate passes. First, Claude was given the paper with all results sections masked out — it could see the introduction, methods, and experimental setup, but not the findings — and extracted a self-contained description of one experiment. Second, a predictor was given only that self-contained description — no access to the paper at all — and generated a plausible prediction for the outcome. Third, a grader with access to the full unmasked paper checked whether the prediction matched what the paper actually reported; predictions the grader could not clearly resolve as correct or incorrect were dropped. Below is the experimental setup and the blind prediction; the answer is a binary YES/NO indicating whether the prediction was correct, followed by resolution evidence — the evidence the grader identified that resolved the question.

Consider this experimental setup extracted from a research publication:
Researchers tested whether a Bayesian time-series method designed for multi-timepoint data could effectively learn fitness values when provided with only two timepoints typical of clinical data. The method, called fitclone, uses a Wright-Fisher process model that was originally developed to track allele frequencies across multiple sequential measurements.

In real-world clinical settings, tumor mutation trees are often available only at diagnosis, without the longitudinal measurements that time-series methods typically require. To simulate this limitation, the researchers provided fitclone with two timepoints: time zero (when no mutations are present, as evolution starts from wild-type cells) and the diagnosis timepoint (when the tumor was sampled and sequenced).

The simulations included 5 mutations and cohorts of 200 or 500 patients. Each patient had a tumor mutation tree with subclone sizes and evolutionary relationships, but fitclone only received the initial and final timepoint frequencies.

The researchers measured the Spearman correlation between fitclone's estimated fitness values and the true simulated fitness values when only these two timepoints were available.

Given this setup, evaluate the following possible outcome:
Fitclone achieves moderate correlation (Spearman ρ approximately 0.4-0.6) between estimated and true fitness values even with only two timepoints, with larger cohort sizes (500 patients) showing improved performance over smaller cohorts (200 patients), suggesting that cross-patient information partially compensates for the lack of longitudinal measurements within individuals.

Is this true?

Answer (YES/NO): NO